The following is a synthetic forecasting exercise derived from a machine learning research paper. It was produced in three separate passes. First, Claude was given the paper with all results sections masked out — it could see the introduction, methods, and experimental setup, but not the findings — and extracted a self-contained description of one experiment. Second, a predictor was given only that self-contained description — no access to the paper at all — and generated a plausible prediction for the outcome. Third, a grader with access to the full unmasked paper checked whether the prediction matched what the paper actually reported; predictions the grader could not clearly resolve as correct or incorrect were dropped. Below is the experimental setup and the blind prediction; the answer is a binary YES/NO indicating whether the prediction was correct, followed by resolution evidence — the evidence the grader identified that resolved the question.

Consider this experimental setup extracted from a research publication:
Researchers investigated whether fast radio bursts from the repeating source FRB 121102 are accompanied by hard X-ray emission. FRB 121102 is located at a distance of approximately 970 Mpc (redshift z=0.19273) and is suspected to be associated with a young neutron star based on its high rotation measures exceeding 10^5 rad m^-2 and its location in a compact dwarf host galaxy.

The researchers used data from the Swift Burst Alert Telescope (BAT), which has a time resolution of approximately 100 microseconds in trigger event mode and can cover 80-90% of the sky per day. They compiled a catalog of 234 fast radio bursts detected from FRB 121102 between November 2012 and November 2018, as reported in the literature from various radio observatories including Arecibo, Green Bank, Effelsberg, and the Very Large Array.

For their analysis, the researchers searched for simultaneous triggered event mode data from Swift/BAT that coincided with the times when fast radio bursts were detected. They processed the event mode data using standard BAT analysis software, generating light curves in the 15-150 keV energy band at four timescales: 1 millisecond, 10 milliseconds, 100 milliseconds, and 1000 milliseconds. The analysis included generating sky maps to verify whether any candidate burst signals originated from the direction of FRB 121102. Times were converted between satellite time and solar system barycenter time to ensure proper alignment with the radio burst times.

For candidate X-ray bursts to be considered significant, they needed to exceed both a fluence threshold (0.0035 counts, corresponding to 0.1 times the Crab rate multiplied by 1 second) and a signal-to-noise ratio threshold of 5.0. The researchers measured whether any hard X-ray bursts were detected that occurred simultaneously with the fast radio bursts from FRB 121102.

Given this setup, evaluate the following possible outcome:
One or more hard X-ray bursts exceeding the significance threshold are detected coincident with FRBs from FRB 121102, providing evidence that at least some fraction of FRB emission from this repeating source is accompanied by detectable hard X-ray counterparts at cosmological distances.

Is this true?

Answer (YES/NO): NO